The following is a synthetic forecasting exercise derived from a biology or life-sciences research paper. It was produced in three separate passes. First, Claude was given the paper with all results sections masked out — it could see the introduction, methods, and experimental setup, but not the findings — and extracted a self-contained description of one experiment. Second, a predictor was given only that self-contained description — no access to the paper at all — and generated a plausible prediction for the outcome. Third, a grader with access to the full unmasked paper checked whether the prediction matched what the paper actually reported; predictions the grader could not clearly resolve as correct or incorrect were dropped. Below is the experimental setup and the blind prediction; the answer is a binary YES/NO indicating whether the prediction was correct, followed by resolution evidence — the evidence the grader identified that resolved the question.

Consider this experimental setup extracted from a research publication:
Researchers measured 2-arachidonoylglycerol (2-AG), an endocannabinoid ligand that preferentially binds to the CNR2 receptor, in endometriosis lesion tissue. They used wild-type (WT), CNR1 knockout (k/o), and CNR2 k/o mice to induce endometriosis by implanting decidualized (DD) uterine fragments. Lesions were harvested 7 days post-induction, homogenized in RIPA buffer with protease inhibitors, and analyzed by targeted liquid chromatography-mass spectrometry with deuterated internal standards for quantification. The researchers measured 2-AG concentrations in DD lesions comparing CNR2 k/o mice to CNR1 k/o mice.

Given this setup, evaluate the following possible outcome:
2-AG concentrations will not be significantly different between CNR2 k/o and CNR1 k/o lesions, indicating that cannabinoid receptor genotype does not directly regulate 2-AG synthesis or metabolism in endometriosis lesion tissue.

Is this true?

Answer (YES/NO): NO